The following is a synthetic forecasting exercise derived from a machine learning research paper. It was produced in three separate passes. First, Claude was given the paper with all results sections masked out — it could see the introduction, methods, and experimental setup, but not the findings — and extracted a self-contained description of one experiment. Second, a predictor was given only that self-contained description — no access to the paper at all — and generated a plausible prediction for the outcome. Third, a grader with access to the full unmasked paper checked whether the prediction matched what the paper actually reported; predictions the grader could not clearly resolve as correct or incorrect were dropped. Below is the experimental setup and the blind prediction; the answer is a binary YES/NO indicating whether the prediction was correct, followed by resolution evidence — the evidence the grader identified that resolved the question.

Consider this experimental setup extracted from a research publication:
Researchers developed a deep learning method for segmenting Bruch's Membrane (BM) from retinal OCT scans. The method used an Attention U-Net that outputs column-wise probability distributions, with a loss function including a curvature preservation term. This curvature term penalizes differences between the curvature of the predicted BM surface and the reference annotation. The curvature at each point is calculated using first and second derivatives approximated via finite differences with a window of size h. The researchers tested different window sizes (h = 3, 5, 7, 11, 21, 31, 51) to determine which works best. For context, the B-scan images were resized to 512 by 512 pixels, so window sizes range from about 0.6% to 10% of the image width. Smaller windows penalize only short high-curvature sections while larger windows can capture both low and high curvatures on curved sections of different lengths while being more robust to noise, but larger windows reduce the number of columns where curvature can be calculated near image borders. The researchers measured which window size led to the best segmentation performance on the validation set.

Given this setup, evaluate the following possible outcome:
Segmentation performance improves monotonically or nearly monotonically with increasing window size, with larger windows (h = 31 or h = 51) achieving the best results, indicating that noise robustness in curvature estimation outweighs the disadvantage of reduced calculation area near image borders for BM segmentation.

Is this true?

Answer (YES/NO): NO